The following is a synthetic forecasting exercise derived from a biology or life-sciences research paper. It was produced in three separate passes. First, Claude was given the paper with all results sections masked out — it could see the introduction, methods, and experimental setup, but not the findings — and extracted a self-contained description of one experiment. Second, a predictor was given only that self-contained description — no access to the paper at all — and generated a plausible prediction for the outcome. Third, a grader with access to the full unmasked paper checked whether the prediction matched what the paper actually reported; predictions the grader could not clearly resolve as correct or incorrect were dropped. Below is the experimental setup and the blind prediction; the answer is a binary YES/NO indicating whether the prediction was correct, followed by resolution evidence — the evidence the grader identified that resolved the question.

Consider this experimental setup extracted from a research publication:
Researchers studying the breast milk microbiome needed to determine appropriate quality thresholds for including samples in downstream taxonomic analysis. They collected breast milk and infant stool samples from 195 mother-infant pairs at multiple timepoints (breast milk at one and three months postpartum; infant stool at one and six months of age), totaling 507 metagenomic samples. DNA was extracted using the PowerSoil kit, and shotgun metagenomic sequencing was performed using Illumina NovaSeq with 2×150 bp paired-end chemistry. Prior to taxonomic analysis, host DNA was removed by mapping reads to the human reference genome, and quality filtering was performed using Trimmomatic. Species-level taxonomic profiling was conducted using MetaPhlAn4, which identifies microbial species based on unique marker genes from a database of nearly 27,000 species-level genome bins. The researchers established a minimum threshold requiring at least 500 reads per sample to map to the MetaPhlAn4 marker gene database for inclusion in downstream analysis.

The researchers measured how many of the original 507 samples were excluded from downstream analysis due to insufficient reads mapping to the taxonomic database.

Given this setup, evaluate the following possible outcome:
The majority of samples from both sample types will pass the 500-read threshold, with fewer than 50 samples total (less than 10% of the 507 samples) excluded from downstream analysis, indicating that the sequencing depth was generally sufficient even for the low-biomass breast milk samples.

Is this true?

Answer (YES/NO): YES